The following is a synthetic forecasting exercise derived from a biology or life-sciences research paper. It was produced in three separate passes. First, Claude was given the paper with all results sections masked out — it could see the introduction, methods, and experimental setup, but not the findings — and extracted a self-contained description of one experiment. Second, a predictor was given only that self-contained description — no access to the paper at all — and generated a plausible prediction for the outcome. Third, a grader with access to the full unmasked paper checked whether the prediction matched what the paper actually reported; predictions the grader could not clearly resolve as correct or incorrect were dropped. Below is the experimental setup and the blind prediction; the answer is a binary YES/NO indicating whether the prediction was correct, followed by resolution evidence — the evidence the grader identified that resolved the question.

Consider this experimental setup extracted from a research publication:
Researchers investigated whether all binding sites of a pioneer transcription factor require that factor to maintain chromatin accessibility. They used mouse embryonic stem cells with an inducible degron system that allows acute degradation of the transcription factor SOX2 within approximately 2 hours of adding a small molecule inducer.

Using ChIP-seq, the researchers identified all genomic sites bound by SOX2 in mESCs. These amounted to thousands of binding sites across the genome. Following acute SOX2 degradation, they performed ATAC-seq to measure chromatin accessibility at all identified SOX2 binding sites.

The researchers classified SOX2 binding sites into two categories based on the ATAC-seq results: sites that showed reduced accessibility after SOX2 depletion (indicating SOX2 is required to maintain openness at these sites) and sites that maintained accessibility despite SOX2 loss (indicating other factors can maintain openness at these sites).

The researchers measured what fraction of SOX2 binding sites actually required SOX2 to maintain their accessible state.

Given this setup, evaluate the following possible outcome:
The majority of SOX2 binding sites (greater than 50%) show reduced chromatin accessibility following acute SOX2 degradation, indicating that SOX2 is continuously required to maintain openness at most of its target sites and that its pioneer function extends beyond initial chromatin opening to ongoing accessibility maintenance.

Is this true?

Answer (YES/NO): NO